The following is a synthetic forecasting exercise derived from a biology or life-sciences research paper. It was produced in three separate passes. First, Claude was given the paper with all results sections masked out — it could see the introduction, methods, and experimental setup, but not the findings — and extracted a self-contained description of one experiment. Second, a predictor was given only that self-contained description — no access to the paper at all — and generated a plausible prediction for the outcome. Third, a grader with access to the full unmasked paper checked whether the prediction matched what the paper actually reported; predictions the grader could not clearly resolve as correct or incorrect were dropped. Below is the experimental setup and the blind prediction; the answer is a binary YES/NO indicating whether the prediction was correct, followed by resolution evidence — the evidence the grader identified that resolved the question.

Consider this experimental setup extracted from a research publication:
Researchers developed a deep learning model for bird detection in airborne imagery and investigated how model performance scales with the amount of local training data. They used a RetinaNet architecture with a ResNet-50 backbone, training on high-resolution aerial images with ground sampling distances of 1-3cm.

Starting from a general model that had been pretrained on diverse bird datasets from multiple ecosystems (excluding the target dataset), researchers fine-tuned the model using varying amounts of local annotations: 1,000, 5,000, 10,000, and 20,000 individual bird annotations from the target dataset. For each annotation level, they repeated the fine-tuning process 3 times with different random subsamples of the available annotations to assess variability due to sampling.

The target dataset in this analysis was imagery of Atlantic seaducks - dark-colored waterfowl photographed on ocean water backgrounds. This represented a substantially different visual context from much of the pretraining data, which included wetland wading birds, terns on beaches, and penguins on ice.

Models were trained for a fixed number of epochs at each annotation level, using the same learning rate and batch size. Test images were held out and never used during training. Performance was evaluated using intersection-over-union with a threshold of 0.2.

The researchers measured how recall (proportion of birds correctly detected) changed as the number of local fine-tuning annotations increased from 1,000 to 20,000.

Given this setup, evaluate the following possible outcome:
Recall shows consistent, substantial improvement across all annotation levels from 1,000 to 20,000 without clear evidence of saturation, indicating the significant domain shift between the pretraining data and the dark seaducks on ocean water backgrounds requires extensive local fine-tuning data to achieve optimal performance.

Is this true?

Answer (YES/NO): NO